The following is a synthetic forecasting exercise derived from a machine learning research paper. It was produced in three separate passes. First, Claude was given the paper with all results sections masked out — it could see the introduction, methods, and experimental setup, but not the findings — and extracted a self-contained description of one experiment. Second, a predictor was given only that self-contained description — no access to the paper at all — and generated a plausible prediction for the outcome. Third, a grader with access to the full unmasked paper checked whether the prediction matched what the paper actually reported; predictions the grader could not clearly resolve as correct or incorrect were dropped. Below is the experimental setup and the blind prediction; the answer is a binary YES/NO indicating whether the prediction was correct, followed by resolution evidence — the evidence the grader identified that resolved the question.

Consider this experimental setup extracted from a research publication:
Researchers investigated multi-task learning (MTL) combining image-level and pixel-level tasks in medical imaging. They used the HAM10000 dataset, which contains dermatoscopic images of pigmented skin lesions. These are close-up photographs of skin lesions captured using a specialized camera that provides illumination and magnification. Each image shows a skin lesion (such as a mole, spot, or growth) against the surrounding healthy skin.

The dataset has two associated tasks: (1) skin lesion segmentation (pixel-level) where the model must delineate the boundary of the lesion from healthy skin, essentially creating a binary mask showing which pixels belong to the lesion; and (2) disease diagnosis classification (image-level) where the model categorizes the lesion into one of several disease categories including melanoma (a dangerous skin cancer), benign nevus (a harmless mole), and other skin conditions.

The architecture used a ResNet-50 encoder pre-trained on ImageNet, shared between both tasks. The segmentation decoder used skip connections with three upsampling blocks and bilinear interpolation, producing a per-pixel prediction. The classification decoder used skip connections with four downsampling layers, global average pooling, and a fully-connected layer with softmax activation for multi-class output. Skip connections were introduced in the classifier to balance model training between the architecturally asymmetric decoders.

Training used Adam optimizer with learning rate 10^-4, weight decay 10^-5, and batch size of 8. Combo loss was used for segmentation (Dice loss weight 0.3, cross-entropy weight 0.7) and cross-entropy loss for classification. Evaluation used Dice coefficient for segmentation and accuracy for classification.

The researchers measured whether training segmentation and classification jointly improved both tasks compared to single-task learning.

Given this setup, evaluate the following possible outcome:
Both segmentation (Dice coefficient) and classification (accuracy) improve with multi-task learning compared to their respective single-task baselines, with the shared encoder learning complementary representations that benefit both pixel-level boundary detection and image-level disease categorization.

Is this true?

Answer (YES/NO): YES